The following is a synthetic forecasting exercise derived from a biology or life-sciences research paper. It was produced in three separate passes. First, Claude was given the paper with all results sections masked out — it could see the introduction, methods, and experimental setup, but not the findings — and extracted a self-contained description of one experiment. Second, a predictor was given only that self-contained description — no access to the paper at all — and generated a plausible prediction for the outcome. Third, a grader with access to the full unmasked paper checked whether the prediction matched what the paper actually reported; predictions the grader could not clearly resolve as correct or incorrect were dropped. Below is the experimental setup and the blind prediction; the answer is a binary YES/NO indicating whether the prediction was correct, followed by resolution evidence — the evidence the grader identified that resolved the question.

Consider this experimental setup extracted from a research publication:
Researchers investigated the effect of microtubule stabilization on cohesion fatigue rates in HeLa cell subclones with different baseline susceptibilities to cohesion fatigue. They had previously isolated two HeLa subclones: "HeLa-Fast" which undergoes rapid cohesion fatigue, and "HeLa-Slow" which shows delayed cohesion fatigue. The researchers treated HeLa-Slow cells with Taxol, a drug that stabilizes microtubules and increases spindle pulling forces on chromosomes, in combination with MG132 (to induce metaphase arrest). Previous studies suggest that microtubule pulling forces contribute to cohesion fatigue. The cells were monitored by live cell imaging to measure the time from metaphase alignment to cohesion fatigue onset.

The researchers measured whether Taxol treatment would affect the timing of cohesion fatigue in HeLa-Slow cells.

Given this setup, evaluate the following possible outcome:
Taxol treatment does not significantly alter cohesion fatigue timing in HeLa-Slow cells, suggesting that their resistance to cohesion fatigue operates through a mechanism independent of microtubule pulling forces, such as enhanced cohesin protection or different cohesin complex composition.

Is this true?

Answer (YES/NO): NO